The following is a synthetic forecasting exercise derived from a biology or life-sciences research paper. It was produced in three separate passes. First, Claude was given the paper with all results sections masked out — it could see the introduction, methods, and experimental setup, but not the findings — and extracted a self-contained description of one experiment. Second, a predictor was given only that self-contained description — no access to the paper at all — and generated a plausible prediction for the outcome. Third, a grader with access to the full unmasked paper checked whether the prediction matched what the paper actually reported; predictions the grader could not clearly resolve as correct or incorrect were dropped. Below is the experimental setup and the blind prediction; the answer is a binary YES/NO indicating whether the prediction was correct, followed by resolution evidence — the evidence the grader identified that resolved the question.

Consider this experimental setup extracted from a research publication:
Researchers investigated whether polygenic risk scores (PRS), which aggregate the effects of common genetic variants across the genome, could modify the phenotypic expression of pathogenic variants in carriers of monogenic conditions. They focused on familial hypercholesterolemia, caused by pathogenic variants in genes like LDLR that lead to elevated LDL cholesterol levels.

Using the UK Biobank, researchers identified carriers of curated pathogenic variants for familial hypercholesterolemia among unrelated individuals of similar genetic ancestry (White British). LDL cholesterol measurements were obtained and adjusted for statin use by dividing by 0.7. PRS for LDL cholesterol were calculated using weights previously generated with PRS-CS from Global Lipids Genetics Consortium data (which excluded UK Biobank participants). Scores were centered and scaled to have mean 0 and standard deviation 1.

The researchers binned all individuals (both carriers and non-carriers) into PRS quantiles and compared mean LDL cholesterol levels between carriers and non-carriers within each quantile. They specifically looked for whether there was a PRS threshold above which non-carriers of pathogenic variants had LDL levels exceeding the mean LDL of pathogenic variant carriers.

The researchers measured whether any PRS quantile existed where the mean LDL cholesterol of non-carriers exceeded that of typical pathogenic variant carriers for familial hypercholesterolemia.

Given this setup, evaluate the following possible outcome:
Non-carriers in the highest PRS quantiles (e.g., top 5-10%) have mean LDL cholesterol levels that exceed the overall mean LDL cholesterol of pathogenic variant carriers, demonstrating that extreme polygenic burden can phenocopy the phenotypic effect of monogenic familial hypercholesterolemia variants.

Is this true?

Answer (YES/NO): NO